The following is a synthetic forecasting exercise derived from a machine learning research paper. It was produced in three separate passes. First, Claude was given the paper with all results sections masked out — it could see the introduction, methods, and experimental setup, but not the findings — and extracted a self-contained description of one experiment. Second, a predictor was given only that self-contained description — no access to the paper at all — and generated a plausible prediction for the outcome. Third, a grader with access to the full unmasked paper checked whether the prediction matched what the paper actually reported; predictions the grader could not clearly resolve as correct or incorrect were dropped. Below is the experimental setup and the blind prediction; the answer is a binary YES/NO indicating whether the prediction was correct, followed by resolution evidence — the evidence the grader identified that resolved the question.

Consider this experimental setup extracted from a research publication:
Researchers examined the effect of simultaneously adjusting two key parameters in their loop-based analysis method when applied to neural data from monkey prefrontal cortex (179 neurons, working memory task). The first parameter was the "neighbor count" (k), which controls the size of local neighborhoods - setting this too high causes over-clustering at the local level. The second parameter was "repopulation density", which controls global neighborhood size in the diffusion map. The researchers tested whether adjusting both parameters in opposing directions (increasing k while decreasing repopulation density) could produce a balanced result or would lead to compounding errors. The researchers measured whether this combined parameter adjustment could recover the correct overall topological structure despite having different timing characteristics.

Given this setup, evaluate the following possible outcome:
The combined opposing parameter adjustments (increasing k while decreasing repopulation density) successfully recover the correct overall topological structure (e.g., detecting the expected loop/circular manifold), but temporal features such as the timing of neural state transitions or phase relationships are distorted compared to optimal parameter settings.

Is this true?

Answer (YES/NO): YES